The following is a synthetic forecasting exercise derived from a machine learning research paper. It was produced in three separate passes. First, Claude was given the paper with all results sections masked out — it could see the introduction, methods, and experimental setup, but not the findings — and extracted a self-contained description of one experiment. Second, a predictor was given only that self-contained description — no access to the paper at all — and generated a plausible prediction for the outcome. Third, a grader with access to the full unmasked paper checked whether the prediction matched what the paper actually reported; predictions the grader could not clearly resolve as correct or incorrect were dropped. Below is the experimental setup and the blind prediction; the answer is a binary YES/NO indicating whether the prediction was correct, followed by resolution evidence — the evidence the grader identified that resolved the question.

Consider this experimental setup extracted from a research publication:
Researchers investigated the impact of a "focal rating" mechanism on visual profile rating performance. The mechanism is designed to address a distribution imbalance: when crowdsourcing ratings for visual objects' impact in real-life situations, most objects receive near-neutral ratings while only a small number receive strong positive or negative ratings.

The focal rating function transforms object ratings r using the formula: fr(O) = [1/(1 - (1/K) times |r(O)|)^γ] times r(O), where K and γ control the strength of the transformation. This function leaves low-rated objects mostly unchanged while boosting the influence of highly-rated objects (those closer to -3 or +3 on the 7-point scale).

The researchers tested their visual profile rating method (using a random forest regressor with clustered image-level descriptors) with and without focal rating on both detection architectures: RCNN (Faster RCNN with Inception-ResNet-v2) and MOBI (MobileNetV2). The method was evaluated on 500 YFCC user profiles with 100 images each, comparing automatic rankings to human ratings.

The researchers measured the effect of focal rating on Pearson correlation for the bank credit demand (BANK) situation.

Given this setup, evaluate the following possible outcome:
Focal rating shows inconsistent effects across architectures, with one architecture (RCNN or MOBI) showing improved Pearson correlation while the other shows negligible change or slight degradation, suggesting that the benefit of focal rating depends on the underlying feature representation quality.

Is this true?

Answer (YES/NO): NO